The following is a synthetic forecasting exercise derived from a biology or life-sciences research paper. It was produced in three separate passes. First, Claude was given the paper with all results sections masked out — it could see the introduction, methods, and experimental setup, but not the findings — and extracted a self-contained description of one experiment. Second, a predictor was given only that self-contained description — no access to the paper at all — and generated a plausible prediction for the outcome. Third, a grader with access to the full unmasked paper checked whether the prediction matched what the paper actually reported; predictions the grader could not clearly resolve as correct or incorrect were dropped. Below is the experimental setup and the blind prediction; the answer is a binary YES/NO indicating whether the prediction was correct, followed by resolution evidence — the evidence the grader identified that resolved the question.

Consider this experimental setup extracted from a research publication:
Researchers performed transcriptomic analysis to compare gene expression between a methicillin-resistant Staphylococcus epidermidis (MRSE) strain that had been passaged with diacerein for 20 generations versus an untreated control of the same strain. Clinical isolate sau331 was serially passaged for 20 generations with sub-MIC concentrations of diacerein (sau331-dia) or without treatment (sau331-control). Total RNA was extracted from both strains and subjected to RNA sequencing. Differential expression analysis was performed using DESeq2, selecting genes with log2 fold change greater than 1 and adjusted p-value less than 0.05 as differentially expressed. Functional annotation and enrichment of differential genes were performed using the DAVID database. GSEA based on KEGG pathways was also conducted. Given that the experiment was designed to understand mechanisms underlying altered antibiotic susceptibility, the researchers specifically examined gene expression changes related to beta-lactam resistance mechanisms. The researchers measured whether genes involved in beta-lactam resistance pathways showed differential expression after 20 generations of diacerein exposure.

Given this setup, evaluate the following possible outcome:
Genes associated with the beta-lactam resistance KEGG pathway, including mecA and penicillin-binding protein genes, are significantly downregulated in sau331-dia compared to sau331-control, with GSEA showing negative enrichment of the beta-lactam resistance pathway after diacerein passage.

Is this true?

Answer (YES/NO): NO